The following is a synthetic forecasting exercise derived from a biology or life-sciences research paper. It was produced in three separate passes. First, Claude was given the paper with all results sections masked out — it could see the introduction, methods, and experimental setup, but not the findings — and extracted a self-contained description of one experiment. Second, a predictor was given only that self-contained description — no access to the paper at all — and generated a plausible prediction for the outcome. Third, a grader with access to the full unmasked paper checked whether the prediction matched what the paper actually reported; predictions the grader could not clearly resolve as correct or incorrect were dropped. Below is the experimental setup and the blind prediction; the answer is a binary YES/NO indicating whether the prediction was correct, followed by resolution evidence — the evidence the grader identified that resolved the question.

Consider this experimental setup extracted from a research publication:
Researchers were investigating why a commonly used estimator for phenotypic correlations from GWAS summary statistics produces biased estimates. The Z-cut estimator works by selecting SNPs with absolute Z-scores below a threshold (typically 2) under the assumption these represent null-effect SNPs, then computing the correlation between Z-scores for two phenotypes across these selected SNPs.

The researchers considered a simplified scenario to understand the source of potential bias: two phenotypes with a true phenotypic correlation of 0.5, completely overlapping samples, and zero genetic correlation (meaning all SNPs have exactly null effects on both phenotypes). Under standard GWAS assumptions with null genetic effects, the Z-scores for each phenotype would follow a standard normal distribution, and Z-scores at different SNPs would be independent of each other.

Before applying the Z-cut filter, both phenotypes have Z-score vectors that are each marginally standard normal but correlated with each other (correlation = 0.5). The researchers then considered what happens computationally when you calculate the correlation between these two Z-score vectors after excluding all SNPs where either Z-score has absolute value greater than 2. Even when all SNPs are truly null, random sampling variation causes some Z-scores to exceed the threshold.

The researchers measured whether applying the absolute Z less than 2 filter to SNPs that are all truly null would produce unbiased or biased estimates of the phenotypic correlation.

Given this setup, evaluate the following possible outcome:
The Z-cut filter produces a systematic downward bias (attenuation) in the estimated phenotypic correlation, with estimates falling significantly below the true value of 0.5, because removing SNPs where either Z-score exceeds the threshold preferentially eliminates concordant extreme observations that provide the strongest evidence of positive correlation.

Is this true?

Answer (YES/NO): YES